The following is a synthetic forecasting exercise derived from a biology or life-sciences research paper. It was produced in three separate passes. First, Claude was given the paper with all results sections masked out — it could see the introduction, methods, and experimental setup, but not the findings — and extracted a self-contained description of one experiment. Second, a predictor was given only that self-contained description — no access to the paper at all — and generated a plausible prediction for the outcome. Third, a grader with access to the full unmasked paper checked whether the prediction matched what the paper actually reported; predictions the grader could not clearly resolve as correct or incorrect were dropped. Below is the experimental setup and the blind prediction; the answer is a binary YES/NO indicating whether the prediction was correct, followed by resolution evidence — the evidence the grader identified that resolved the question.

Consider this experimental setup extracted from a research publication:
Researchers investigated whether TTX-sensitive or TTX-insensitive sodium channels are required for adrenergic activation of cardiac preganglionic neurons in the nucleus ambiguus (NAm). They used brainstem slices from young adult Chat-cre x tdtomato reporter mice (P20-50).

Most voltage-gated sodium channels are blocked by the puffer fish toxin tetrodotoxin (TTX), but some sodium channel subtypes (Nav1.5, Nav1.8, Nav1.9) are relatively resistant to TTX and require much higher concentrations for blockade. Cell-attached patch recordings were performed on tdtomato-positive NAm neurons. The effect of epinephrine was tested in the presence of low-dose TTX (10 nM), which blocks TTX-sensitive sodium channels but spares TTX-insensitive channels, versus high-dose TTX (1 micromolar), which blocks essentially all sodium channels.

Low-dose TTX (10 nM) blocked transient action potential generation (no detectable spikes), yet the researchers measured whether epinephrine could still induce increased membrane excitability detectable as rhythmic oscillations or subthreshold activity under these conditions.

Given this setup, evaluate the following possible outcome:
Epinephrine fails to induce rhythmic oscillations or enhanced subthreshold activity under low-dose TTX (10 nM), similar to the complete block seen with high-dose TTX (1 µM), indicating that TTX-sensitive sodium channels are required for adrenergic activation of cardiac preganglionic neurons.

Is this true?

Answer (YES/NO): NO